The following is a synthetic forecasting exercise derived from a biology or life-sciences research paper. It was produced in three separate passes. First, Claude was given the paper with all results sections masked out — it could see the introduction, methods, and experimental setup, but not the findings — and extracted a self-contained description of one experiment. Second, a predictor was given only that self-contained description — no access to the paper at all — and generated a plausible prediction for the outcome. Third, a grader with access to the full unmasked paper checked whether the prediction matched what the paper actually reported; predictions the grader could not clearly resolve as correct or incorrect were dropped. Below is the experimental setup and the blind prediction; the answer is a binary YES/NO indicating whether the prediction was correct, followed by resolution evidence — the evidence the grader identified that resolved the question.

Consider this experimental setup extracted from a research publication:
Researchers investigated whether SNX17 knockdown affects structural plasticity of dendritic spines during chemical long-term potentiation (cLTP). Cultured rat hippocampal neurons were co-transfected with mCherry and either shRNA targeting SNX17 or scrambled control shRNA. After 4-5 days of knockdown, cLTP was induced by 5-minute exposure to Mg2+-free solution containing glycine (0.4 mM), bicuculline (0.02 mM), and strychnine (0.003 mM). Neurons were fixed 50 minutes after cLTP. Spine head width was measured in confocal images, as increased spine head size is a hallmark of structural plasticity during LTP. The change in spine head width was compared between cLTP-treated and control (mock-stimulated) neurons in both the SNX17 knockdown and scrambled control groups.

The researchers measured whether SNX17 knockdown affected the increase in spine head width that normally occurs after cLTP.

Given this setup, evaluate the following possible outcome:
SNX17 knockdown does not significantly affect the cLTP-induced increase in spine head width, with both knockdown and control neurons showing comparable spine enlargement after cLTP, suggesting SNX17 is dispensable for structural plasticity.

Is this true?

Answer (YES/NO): NO